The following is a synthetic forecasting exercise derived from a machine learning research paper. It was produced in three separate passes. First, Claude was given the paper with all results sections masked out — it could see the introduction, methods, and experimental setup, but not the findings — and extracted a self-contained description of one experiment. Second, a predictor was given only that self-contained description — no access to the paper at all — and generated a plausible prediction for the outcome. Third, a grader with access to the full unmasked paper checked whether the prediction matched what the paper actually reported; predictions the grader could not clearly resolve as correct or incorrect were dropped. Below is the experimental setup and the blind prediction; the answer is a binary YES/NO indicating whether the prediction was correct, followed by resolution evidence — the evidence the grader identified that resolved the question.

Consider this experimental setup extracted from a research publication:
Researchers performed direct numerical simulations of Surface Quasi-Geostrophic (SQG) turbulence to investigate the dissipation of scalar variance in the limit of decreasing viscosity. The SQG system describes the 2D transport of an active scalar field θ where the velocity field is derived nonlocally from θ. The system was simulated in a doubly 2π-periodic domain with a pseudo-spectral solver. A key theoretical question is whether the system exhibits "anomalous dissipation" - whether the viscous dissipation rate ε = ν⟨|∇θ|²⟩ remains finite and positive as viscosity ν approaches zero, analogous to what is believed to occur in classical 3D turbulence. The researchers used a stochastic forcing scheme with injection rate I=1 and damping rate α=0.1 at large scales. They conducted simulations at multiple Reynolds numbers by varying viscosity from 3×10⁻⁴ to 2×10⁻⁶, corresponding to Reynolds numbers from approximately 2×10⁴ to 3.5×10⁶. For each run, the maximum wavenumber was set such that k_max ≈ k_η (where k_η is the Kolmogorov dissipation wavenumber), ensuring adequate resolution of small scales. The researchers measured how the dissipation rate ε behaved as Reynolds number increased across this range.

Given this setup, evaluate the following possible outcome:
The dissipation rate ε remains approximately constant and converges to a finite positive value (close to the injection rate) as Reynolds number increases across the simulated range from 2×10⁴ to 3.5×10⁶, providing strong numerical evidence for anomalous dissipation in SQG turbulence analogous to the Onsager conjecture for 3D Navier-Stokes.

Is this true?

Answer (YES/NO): NO